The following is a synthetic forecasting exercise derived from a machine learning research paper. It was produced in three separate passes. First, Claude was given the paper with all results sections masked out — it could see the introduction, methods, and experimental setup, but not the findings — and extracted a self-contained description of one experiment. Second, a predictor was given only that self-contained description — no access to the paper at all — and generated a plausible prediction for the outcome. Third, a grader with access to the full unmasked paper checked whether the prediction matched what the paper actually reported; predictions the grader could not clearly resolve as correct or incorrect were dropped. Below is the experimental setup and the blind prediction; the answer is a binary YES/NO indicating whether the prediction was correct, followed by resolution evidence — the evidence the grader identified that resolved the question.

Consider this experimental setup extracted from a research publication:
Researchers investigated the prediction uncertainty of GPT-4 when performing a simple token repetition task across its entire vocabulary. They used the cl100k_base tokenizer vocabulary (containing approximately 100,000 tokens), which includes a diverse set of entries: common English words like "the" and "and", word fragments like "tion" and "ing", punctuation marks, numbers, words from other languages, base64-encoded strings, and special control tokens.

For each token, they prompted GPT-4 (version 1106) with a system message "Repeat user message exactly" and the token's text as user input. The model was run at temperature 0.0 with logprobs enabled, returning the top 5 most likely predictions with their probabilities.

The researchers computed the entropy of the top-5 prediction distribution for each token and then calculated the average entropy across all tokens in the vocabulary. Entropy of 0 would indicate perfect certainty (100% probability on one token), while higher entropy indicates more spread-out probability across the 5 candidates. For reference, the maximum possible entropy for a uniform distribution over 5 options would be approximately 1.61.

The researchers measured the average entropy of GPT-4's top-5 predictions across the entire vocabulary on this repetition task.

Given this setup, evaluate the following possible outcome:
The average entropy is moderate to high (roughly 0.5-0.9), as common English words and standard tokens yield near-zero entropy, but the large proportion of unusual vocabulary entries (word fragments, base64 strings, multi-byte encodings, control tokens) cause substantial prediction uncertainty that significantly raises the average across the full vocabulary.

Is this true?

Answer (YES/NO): NO